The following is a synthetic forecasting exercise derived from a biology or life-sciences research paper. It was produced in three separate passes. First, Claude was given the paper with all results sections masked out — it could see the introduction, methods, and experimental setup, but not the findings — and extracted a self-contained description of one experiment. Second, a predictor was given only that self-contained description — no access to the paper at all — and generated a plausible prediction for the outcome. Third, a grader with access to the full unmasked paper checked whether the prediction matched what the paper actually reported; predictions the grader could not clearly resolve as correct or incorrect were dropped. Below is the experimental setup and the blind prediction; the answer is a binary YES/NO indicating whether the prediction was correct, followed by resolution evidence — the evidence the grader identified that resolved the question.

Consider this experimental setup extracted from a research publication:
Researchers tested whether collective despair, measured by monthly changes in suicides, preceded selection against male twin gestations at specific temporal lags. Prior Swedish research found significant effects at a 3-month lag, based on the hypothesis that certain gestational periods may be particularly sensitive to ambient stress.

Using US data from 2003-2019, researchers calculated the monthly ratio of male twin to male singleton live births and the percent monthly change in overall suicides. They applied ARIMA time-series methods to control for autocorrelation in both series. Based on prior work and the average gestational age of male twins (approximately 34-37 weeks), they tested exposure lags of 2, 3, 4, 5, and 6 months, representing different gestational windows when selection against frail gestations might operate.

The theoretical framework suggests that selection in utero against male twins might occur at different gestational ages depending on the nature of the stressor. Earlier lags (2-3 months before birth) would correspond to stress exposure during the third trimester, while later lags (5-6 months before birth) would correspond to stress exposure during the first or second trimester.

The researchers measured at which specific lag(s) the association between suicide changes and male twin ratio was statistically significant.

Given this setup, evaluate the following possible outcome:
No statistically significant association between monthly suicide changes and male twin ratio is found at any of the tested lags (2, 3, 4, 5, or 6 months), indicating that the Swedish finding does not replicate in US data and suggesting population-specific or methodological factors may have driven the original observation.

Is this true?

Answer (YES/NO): NO